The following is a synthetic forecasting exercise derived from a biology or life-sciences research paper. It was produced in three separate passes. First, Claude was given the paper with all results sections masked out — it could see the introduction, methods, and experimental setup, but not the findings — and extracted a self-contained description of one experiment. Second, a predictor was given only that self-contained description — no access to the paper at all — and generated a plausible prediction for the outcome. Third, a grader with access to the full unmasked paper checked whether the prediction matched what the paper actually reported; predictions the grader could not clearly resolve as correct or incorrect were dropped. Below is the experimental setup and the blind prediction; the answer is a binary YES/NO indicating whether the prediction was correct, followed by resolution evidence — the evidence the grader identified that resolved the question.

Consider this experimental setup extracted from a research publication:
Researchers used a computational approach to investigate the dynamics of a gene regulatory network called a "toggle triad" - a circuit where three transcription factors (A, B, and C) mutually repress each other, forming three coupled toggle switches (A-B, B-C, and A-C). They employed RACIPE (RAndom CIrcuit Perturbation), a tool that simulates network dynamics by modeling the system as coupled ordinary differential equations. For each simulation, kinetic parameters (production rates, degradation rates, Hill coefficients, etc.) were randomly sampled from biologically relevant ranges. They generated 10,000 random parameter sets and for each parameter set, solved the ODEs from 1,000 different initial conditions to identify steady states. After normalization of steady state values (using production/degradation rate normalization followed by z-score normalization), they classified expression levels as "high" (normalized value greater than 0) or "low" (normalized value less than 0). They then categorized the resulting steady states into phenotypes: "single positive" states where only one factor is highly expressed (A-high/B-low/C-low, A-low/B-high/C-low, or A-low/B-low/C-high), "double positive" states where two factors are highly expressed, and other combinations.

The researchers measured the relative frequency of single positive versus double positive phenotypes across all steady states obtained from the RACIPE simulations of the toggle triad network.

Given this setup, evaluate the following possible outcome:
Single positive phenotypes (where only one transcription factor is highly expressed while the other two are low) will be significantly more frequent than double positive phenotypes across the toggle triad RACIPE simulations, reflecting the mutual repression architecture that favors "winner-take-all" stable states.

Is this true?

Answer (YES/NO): YES